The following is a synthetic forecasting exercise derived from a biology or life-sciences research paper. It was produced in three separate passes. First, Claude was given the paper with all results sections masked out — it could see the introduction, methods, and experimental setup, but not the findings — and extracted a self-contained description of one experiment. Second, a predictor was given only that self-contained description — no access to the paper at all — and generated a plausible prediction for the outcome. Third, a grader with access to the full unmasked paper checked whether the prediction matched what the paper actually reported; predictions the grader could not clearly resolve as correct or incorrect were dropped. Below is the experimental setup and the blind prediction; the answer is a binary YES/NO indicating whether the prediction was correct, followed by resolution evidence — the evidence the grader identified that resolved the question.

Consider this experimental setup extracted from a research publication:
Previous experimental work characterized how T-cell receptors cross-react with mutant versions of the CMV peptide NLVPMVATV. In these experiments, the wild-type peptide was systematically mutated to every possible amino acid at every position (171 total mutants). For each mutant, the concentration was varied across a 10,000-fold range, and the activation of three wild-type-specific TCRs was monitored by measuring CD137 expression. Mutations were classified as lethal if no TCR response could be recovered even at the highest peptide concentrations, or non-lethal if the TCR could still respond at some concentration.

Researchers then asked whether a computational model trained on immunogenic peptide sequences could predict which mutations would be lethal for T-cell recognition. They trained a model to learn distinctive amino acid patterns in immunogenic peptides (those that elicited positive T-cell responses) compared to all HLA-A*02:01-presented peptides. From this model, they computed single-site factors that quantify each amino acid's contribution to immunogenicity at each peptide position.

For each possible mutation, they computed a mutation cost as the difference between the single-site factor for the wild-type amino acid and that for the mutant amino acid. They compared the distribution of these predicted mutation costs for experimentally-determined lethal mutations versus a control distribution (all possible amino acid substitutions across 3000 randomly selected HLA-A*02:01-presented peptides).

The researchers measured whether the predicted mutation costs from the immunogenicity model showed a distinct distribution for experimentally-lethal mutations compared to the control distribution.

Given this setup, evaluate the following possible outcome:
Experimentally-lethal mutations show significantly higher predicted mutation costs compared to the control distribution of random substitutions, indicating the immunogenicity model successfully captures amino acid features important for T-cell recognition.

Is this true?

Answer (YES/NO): YES